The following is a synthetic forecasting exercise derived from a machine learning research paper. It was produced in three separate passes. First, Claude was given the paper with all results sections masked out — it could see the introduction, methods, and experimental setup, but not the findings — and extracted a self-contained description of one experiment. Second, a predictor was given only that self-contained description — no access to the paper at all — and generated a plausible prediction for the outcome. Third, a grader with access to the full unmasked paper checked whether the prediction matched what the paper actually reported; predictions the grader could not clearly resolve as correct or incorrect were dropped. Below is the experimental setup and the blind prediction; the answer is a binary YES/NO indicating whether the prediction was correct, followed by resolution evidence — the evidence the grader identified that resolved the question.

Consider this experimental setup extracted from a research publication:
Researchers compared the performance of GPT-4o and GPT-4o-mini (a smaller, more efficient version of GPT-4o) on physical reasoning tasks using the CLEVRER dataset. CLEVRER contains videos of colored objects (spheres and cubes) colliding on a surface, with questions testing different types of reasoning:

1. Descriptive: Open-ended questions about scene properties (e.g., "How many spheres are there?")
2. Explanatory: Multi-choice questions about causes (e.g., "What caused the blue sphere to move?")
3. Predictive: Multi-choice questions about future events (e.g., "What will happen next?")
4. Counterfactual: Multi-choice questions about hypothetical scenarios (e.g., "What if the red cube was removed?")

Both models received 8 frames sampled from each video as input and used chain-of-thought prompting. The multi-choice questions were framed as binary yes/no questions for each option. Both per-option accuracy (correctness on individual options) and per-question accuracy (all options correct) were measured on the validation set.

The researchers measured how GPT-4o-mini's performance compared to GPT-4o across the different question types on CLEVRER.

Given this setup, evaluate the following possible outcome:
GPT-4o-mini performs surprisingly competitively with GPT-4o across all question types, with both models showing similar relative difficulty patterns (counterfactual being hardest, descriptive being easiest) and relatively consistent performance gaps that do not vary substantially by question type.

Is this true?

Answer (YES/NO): NO